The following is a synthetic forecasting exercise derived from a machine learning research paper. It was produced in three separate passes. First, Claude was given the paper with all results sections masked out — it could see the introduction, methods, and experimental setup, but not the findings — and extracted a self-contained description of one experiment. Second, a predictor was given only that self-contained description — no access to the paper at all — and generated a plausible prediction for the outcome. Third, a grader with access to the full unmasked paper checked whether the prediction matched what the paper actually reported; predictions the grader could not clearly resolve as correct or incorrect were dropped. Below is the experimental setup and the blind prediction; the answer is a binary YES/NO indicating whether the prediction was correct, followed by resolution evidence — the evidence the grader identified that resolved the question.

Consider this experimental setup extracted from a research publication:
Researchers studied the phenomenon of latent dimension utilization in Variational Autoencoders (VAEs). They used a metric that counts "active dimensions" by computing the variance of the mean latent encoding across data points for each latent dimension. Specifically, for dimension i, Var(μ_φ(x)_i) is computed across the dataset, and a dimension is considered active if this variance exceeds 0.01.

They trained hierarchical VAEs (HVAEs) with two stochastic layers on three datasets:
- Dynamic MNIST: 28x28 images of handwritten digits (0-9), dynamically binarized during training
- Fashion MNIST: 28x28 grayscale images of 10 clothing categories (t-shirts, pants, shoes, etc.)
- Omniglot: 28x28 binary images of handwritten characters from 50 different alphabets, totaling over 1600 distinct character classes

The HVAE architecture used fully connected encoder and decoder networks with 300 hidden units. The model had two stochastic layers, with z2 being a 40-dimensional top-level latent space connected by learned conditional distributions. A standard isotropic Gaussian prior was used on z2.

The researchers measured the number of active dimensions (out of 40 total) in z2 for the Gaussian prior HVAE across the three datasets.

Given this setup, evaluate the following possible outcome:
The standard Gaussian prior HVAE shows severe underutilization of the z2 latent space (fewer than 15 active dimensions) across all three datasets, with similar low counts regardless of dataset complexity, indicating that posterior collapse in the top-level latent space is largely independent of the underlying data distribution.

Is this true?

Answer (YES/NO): NO